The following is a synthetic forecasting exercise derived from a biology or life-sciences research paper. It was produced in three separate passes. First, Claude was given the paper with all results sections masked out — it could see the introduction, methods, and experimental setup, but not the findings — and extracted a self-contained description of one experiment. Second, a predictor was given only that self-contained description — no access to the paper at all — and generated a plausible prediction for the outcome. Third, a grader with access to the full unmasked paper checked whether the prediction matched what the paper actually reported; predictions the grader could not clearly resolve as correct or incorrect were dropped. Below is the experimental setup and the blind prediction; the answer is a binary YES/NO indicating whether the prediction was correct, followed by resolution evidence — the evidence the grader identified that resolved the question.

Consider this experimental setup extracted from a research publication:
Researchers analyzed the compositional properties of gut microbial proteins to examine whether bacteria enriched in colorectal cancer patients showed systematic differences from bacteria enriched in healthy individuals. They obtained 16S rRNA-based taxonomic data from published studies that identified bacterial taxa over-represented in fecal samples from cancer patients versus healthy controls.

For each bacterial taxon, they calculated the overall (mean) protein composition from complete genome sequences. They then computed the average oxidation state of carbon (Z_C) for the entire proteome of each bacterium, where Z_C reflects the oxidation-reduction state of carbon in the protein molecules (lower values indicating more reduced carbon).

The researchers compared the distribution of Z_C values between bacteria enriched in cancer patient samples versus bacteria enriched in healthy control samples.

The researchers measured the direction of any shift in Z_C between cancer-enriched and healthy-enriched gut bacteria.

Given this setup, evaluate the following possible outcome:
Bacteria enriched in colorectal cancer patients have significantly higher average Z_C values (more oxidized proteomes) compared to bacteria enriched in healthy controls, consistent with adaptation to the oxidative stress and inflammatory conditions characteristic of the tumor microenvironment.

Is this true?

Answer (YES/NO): NO